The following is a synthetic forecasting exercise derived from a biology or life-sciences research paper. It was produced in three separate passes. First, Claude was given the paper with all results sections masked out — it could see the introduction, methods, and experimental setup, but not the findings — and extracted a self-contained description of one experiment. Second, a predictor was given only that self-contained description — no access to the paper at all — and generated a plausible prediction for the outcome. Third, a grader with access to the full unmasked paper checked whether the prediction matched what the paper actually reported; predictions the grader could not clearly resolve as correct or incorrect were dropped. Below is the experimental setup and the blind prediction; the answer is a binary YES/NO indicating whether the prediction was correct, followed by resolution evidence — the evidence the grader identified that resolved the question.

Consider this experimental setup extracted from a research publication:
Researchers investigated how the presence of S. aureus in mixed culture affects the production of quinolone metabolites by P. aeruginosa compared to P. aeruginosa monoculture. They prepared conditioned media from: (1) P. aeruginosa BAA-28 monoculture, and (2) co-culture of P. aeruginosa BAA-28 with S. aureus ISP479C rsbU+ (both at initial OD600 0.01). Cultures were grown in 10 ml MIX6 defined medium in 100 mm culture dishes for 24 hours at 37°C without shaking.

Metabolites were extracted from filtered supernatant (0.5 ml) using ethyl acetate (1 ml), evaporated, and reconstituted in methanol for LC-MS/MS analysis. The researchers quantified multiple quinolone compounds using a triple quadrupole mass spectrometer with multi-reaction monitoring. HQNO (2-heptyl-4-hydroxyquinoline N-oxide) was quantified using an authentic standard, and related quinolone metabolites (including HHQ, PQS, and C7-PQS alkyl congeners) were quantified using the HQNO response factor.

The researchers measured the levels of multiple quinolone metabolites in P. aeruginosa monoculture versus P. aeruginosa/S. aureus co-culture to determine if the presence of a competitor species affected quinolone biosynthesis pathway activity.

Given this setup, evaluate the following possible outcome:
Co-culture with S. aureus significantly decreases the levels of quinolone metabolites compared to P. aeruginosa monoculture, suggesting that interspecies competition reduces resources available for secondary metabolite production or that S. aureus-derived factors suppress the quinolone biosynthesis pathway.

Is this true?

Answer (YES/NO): YES